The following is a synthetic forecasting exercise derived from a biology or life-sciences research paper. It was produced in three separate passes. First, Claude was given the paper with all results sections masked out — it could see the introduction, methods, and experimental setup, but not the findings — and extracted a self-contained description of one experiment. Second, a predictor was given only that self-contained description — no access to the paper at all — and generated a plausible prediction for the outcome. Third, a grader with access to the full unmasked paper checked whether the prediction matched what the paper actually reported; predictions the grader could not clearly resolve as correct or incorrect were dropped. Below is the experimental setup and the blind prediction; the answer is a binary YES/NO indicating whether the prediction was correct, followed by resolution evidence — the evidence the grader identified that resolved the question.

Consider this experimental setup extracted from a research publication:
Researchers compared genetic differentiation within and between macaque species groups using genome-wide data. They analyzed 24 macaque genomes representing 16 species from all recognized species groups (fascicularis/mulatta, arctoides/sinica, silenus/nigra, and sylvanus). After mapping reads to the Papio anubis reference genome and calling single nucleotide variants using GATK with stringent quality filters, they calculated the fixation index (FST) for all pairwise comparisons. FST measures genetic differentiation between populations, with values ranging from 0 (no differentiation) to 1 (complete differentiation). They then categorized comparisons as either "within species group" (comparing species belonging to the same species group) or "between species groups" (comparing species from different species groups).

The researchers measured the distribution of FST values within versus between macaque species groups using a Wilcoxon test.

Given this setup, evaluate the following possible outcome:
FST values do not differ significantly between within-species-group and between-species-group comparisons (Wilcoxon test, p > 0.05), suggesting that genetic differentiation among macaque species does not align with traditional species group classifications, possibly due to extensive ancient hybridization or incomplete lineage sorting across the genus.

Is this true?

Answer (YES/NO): NO